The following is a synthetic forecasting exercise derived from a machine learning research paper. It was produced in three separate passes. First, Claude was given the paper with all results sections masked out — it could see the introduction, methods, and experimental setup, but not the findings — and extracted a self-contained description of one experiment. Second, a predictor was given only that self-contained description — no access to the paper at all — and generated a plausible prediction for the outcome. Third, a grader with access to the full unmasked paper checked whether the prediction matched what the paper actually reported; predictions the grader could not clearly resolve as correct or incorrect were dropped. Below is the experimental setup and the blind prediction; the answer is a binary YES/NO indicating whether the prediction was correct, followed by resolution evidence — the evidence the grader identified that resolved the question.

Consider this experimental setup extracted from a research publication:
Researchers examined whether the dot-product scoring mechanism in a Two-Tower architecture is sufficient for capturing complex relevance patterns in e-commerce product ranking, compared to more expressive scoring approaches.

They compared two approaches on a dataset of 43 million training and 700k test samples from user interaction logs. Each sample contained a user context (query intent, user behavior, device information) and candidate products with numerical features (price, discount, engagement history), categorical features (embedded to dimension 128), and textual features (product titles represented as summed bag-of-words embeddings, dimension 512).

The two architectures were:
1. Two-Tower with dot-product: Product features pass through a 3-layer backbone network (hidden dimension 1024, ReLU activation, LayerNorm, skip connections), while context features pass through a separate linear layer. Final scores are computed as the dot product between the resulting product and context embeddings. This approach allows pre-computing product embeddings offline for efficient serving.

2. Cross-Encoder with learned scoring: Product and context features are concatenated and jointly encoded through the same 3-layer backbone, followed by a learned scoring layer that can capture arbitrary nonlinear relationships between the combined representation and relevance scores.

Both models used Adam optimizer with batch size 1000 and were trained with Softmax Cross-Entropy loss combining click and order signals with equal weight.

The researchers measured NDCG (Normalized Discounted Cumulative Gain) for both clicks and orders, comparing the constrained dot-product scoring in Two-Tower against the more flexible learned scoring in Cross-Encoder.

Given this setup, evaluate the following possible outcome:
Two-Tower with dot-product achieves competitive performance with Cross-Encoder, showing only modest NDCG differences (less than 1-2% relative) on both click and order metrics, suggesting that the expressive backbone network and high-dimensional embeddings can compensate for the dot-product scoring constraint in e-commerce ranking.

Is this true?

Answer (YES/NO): YES